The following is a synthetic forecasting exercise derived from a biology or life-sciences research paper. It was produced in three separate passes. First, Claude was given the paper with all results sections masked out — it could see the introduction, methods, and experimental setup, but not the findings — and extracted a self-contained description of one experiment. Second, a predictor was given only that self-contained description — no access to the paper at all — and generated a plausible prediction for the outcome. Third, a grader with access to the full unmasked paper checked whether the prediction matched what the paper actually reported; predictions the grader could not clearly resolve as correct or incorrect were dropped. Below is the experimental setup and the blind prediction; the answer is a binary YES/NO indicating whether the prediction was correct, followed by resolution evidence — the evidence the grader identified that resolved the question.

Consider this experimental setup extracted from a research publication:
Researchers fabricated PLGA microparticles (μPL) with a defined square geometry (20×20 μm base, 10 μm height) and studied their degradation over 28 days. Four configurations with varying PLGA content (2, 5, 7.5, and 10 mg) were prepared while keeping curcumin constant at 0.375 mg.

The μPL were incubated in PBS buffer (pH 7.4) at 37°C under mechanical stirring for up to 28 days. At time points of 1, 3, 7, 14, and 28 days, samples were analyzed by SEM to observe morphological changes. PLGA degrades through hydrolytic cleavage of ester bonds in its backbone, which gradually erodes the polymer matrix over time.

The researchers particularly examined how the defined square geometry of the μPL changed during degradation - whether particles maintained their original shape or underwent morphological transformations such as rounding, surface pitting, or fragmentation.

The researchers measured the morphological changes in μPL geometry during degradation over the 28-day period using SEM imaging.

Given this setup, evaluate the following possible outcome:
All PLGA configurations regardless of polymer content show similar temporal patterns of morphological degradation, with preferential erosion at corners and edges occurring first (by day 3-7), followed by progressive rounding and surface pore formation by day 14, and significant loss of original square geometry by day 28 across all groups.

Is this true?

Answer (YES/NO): NO